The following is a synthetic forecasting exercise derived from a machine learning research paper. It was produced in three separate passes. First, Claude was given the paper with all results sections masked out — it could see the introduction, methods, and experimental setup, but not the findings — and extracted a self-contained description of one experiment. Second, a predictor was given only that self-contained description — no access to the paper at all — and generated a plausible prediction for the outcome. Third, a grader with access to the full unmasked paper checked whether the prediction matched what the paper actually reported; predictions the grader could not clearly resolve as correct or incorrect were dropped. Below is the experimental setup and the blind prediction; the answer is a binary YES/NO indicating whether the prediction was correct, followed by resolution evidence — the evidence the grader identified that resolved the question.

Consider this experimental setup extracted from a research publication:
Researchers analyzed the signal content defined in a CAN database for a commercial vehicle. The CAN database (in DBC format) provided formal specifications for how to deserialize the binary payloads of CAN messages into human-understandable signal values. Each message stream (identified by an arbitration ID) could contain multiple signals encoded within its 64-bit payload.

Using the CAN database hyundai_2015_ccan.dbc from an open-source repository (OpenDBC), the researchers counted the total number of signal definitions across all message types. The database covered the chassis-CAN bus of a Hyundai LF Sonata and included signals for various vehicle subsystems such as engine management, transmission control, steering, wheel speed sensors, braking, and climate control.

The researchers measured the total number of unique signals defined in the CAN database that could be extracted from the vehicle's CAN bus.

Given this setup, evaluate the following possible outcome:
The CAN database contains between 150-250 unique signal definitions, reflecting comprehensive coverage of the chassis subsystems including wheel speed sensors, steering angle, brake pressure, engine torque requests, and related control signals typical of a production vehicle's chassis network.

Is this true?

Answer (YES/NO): NO